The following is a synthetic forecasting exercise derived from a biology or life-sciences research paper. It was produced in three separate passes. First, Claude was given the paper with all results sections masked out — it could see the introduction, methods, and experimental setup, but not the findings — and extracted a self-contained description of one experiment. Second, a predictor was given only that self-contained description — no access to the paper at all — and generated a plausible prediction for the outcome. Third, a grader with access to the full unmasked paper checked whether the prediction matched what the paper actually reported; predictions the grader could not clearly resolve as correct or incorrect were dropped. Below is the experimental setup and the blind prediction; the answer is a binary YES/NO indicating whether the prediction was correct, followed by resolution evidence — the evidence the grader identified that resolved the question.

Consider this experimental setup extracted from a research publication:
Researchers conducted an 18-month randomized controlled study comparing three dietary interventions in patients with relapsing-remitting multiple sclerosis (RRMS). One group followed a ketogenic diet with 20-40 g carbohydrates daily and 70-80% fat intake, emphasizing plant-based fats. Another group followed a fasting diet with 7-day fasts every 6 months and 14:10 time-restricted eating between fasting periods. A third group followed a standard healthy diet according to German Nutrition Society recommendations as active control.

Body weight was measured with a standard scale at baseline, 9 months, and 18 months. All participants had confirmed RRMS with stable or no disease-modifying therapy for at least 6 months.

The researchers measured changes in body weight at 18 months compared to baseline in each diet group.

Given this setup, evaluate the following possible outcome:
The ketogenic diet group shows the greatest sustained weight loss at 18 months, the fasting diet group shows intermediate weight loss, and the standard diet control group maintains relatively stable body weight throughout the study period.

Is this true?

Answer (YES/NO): NO